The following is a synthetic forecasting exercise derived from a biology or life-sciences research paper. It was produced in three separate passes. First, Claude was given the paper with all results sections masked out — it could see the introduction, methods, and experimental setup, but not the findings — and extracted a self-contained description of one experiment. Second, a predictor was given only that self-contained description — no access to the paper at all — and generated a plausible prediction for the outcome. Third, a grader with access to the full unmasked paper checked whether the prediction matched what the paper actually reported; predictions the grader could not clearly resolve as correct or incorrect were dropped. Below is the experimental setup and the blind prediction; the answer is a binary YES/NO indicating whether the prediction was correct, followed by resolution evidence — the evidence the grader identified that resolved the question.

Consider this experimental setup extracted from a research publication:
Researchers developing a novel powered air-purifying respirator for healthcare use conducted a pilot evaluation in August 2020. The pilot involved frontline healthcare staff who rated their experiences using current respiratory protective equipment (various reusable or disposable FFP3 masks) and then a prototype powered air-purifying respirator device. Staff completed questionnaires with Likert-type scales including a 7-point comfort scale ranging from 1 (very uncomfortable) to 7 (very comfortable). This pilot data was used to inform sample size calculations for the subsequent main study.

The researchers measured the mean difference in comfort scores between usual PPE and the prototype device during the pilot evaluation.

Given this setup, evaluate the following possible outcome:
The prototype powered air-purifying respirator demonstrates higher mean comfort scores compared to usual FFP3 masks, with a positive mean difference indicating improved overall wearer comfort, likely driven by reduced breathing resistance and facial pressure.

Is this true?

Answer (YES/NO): YES